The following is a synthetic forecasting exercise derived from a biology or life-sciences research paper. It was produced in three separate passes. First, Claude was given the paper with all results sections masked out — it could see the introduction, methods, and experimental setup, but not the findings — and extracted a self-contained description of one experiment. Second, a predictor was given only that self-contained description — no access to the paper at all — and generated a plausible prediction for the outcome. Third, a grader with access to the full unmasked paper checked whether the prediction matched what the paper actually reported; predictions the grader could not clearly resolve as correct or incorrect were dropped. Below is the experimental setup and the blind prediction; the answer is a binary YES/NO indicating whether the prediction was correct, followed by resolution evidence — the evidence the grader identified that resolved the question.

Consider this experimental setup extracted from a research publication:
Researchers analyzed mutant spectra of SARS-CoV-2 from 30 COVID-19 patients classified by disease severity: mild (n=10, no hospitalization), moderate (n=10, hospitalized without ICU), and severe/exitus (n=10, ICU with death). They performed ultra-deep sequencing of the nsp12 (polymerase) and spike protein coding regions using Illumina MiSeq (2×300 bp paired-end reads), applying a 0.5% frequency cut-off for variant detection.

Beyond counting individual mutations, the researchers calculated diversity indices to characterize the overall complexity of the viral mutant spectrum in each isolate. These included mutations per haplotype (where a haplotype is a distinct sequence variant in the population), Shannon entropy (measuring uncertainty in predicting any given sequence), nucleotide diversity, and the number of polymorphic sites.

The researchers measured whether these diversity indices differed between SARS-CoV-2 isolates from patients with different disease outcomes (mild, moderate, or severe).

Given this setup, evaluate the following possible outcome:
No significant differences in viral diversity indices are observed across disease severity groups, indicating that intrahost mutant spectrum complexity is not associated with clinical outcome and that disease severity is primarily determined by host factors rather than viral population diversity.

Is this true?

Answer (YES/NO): NO